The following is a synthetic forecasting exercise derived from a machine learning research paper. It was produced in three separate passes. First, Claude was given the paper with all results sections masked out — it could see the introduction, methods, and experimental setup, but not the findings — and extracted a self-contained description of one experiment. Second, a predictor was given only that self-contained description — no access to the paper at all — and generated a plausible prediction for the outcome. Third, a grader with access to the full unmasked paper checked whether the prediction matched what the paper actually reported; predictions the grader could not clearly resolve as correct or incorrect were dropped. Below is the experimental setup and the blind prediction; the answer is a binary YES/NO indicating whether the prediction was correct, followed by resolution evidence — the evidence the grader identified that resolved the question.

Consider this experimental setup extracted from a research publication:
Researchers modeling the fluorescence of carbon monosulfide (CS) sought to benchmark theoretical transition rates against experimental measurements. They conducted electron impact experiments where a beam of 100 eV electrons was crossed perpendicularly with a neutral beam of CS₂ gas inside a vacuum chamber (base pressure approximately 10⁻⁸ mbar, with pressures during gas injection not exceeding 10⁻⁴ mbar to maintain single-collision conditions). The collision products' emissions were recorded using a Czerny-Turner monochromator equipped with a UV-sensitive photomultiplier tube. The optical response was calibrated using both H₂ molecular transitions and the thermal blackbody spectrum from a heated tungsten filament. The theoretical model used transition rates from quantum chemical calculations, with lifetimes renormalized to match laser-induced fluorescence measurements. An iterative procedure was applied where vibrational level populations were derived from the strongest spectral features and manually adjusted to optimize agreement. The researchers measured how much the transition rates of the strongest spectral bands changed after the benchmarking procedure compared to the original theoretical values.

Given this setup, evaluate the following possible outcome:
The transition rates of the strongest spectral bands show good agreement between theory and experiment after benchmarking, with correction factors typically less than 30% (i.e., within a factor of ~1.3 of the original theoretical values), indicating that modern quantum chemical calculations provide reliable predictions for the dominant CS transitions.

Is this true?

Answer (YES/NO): YES